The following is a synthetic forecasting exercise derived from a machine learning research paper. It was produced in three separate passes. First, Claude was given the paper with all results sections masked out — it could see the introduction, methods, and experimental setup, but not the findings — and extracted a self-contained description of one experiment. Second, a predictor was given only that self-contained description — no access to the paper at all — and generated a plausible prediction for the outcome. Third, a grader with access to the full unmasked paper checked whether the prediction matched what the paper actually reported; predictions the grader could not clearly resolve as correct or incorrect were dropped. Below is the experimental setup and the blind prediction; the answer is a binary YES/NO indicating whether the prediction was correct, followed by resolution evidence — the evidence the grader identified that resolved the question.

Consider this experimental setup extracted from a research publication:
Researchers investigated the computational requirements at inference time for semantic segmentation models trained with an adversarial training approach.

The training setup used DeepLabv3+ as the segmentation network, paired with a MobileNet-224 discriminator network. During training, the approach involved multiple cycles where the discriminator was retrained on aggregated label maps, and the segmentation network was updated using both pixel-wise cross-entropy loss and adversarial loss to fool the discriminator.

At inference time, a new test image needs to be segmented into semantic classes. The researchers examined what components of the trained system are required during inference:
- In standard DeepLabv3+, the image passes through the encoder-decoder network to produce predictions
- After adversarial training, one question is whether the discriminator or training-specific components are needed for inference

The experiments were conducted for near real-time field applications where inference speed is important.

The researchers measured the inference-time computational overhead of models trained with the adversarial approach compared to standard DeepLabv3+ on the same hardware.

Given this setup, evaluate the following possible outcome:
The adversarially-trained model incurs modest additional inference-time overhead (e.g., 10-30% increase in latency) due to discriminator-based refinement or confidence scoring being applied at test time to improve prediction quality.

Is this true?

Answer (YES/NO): NO